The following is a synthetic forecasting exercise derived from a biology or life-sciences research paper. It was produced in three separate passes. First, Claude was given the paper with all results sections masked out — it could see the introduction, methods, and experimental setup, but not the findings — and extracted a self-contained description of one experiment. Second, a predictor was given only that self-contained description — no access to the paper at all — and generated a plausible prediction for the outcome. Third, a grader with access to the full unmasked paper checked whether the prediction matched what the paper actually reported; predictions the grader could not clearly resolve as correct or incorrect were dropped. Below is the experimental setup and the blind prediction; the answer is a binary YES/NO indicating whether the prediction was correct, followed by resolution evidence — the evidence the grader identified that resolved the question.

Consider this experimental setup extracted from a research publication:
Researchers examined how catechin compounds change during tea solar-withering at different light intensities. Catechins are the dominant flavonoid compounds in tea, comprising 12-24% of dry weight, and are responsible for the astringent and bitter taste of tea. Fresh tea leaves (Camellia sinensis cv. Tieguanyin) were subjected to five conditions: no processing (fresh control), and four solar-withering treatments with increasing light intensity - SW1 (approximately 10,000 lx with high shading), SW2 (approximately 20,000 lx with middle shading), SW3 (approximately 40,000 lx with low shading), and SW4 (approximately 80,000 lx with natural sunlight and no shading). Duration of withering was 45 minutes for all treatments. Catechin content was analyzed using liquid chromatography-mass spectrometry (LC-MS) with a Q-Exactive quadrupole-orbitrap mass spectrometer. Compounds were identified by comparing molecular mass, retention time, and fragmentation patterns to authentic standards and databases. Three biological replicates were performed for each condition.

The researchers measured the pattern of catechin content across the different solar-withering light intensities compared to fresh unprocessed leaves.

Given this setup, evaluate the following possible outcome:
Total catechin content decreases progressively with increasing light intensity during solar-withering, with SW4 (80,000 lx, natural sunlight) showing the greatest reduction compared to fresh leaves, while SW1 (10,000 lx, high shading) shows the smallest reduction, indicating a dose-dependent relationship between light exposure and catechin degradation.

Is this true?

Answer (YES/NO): NO